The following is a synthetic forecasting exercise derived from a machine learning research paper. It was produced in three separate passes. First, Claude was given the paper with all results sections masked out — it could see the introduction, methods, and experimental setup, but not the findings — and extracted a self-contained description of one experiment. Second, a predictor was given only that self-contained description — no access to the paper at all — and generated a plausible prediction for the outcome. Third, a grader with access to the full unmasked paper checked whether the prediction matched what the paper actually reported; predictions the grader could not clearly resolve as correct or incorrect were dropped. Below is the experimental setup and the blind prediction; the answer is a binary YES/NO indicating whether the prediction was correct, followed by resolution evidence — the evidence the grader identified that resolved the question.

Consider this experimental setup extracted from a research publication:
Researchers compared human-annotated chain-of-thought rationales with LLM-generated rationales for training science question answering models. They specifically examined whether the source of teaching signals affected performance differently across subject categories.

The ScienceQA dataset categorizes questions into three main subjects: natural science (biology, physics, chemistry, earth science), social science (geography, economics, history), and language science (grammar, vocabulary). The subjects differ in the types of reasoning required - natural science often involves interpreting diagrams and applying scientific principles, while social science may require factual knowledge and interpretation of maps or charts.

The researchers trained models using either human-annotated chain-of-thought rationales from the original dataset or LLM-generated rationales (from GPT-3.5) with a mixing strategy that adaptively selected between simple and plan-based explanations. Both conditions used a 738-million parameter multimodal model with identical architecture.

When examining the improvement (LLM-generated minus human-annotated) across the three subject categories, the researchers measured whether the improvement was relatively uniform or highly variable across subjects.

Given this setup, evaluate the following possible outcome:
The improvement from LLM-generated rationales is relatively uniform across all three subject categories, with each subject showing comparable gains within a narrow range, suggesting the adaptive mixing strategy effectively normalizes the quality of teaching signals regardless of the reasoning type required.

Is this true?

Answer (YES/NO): NO